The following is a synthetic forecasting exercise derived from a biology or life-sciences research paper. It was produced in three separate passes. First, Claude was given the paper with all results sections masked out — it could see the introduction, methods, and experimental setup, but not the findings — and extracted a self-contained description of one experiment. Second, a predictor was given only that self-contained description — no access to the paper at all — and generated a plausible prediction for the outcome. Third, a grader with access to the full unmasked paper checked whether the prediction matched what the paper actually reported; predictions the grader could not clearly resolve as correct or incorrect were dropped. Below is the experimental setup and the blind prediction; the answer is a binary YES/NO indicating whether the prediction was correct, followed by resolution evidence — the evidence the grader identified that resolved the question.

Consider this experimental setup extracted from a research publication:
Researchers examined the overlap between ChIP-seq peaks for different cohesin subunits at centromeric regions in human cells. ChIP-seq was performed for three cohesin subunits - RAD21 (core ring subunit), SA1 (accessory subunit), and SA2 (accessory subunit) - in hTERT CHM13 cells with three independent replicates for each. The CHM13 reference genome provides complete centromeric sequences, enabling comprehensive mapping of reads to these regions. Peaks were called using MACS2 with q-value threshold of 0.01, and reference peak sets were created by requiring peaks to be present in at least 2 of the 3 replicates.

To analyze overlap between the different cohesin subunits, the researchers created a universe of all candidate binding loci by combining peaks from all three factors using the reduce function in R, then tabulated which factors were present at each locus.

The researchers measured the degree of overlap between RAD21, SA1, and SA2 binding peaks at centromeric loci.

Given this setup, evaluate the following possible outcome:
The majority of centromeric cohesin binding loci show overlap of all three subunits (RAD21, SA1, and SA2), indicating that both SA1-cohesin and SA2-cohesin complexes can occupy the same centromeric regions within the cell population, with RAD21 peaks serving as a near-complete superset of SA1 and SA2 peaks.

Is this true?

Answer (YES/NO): NO